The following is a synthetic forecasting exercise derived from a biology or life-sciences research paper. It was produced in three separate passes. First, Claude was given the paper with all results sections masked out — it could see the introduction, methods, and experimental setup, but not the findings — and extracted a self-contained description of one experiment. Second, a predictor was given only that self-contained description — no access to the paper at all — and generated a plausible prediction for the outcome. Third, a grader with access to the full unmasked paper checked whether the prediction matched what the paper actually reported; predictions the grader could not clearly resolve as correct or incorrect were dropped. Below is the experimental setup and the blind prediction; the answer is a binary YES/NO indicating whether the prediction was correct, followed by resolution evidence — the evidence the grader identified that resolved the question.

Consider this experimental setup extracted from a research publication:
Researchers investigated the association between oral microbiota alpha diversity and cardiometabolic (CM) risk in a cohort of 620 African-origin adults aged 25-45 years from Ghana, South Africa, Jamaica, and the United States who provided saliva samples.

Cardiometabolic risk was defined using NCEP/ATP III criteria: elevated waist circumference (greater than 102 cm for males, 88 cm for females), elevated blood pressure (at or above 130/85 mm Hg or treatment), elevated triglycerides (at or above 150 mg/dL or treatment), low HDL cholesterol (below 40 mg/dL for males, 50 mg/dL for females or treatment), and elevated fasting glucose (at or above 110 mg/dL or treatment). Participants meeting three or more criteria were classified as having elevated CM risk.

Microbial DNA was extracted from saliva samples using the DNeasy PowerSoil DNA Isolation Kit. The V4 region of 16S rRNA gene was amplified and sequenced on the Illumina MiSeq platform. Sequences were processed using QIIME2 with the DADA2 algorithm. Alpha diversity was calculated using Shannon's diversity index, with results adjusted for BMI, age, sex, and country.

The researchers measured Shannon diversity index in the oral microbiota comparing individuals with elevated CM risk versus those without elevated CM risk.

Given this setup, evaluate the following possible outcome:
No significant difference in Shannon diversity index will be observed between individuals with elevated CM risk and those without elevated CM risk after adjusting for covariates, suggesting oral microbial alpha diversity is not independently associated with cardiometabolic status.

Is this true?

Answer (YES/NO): YES